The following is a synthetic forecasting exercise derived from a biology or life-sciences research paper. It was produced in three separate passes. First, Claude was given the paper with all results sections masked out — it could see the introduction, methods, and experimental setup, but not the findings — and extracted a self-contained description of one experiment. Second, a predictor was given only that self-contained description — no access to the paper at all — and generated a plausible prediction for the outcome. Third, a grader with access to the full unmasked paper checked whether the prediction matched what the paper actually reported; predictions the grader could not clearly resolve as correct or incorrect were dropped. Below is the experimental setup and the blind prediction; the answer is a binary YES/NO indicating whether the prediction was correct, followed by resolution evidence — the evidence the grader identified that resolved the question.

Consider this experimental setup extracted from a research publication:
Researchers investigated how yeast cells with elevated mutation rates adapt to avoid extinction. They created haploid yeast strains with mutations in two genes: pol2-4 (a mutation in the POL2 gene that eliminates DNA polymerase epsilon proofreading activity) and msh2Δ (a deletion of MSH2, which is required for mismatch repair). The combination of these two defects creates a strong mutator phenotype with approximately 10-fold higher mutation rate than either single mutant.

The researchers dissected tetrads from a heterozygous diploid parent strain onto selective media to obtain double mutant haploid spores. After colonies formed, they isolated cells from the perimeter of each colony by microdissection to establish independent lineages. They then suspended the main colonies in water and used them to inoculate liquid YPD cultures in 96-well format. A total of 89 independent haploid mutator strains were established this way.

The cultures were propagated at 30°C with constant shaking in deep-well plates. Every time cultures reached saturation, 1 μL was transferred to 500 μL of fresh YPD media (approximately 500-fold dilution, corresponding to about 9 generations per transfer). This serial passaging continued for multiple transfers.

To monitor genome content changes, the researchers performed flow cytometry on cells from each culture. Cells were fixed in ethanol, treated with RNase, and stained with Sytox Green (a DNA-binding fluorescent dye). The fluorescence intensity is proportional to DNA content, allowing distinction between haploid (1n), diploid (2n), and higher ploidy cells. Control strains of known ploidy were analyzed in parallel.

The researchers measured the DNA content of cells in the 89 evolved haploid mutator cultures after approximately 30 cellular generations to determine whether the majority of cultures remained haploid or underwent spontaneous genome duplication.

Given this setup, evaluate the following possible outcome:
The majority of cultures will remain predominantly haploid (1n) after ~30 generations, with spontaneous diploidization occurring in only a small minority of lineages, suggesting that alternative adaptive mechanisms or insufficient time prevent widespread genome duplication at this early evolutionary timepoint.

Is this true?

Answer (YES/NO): YES